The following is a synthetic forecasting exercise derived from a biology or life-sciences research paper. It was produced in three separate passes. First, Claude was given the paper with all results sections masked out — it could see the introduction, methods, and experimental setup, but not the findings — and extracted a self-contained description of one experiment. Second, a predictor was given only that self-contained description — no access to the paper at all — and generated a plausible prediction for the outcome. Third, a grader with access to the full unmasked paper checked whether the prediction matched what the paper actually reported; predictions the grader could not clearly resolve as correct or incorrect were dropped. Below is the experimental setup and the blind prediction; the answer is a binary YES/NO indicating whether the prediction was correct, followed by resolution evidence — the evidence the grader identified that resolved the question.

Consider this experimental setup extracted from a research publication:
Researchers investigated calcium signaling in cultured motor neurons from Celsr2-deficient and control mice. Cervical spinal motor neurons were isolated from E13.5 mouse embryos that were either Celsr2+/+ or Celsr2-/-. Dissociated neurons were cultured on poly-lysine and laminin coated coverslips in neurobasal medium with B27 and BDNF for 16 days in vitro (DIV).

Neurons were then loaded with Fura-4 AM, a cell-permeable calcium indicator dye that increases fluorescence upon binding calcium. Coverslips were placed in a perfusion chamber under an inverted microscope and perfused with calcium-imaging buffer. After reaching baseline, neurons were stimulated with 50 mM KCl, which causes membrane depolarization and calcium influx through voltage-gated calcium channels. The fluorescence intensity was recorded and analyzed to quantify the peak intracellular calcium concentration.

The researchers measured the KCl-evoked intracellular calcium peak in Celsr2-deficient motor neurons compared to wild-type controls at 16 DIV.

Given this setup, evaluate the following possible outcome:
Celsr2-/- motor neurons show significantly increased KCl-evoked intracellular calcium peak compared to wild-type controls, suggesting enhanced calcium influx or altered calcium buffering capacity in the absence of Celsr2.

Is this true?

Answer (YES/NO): YES